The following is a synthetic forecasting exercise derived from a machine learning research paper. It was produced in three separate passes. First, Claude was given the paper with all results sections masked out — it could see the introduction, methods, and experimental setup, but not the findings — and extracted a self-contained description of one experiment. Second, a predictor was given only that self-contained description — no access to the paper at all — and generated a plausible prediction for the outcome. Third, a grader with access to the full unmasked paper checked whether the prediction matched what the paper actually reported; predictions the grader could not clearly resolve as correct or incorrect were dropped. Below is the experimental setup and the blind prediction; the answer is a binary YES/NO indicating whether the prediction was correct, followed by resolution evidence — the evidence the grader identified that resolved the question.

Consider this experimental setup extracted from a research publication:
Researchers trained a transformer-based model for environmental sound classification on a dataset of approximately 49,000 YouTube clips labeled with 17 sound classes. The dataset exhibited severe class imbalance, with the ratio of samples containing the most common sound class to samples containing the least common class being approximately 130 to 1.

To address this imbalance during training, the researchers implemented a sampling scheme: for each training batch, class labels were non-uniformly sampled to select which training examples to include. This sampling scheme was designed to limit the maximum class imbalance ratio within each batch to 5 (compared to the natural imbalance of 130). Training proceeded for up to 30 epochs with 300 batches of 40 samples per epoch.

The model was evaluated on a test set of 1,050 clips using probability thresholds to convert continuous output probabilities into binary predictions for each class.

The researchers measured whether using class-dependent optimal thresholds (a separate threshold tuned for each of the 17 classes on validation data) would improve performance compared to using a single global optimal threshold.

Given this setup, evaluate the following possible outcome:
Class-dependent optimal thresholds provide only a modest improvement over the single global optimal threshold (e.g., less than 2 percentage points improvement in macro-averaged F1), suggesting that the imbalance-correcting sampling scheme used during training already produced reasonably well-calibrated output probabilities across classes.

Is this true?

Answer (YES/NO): NO